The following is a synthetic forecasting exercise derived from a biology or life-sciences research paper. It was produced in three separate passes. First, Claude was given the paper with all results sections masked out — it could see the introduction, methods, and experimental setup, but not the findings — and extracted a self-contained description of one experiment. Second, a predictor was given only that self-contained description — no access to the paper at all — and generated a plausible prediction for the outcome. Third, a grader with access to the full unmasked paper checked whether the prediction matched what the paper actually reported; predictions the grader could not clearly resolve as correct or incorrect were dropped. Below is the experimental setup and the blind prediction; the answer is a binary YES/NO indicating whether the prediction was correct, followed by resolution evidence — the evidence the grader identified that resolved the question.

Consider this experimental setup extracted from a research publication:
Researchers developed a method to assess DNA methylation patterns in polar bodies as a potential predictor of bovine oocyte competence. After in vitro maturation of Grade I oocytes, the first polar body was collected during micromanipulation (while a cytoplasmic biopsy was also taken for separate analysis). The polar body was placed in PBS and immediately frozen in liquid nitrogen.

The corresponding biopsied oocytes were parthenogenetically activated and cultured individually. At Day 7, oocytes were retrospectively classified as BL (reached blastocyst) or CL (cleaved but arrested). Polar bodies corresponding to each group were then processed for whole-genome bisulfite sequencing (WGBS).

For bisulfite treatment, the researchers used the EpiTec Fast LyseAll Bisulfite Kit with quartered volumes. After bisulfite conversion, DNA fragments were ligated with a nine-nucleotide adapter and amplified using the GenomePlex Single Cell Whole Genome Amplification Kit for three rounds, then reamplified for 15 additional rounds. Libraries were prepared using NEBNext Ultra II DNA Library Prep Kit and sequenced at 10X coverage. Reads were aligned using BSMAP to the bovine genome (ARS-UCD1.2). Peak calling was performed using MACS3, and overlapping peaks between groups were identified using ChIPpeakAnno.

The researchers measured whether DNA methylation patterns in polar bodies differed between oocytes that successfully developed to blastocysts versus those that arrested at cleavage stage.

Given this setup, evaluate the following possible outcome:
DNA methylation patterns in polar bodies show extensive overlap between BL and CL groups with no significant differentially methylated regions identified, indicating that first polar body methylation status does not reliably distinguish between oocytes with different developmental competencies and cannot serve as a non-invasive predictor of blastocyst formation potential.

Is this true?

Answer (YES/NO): NO